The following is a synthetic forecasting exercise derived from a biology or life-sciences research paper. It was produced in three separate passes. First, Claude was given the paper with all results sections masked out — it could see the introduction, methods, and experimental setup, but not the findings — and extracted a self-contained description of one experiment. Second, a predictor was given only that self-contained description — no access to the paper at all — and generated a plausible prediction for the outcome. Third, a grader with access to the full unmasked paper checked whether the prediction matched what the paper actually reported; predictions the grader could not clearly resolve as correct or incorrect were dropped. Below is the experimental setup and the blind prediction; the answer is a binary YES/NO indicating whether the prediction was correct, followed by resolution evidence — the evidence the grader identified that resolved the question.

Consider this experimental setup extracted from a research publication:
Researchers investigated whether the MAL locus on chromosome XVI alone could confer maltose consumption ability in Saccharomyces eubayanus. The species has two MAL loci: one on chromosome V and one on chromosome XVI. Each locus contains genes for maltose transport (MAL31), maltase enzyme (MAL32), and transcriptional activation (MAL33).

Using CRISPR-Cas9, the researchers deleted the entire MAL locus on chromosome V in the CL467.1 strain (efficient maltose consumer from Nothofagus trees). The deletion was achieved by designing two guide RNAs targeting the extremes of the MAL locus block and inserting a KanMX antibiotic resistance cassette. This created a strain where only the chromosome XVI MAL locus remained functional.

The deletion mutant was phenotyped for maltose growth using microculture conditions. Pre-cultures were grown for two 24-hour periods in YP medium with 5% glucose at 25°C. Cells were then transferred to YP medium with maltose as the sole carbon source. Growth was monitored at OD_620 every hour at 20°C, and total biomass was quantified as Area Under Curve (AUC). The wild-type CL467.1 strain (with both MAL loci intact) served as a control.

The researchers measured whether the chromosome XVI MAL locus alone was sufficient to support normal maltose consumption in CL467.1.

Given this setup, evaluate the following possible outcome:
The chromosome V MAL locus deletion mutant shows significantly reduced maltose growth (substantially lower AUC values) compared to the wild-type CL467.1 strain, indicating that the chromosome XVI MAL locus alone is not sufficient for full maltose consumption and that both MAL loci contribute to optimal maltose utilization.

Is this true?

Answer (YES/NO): NO